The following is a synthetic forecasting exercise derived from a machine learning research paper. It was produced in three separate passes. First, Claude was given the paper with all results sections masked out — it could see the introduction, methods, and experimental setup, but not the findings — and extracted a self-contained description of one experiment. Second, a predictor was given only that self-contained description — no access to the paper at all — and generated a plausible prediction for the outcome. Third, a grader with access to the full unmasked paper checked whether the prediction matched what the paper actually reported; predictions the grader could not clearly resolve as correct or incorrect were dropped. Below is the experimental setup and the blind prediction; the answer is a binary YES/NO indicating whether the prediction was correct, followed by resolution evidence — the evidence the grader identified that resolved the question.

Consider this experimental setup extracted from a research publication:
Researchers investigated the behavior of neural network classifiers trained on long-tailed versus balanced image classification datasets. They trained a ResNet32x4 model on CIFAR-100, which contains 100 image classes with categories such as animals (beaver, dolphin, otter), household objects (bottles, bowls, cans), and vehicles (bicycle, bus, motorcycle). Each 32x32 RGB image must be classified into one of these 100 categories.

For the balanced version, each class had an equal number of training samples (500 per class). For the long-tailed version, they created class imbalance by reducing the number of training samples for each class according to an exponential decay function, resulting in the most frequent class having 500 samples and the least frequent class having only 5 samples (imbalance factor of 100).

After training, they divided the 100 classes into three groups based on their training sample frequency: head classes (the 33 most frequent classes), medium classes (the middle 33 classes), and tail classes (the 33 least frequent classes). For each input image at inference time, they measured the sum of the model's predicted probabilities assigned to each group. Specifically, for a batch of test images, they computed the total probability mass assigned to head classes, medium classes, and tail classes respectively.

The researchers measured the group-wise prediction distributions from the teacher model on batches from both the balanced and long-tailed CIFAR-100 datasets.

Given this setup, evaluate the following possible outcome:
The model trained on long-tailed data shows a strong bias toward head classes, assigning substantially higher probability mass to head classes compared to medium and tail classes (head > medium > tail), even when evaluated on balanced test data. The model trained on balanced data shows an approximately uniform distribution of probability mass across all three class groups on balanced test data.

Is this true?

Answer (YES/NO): YES